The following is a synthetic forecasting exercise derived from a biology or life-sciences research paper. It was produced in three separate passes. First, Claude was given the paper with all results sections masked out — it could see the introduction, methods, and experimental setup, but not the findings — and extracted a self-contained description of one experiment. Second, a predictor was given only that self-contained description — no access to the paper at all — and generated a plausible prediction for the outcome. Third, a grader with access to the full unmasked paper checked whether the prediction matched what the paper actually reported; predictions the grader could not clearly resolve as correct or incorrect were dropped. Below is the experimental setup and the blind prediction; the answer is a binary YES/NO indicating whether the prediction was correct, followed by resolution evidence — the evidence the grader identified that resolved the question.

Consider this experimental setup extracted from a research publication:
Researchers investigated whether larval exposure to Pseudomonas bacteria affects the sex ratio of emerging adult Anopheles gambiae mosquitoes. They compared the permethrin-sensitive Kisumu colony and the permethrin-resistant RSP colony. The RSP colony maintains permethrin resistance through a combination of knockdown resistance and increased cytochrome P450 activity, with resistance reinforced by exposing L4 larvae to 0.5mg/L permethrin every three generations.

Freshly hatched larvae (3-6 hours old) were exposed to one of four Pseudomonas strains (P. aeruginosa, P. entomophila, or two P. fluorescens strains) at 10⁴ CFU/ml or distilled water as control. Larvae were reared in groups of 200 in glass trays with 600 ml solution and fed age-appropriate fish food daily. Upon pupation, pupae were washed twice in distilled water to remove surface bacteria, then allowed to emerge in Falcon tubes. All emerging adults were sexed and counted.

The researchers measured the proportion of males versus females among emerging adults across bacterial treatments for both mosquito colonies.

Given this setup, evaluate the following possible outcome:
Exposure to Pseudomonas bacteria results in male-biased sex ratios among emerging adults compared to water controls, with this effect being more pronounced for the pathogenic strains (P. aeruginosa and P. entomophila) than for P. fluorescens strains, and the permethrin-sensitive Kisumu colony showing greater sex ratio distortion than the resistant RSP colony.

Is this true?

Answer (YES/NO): NO